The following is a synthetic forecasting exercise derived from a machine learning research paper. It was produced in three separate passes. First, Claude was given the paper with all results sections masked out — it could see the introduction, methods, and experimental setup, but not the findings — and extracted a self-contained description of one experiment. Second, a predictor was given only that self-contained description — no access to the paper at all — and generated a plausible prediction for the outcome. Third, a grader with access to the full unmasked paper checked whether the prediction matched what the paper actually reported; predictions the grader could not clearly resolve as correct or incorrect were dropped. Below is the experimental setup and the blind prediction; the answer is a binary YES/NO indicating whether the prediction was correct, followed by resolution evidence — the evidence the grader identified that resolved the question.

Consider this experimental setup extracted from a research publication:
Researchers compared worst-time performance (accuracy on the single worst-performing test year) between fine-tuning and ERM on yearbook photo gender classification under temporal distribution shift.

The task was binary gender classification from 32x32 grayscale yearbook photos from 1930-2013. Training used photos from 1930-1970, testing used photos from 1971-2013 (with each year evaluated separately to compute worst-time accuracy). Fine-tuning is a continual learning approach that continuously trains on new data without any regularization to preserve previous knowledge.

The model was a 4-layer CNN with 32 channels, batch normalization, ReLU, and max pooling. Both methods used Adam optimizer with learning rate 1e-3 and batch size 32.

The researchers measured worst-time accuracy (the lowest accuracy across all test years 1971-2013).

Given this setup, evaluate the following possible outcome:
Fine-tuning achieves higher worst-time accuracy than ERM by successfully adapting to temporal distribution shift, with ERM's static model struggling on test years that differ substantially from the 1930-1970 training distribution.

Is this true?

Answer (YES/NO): YES